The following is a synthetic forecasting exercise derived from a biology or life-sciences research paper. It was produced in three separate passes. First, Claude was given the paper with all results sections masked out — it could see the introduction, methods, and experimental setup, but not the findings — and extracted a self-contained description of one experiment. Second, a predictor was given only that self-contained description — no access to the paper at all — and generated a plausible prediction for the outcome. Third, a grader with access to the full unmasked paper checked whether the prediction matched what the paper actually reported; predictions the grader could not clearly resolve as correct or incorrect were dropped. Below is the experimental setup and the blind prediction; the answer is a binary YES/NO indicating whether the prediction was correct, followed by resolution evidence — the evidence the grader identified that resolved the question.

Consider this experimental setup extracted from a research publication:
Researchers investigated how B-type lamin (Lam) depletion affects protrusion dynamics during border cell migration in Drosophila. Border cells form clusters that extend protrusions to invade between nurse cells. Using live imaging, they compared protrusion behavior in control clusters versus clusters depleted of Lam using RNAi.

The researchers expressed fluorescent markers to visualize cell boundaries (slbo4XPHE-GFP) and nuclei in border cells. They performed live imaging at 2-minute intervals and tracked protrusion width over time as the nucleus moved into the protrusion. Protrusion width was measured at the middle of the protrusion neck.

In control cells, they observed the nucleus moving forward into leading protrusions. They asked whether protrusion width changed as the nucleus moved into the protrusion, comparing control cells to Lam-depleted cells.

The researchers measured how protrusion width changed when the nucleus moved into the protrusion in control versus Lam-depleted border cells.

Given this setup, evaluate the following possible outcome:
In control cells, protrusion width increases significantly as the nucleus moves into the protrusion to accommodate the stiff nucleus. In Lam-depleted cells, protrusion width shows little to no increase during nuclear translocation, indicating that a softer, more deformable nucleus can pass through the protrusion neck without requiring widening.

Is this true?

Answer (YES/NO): NO